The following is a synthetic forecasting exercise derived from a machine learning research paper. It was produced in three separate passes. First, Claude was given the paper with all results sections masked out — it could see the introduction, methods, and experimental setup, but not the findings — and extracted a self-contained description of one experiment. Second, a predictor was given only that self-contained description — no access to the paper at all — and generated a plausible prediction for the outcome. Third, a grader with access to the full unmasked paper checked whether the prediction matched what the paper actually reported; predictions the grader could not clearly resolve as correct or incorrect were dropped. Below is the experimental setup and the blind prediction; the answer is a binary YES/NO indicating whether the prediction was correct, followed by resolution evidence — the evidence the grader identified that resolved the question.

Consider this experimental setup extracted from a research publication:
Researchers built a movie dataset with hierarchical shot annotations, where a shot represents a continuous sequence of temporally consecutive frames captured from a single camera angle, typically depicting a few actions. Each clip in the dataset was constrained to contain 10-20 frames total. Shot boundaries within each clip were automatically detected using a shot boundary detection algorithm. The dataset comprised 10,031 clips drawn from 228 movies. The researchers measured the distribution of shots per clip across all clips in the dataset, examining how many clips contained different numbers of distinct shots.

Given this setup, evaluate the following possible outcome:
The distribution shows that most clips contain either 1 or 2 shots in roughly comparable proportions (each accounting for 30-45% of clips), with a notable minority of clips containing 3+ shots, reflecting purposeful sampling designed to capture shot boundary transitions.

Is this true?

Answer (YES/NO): NO